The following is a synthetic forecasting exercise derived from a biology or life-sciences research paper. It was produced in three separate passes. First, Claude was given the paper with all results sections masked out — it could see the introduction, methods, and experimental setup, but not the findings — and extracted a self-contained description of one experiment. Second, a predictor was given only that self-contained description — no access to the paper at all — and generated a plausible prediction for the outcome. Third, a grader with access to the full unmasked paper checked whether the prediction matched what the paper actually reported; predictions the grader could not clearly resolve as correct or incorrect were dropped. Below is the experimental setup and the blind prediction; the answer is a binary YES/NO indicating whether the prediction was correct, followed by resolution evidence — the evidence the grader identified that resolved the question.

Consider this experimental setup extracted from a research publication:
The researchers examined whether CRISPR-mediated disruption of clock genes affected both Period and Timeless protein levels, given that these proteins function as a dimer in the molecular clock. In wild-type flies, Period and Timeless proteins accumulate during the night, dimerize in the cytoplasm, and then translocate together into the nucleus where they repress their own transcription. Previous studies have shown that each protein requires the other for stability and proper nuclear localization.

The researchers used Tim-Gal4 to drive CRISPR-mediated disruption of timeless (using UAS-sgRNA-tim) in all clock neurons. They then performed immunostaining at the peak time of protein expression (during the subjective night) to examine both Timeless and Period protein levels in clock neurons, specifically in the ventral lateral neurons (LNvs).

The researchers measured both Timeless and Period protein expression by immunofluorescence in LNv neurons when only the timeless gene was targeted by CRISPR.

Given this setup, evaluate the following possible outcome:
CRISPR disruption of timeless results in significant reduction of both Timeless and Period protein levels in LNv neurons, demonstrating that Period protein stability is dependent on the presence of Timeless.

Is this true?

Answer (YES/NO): YES